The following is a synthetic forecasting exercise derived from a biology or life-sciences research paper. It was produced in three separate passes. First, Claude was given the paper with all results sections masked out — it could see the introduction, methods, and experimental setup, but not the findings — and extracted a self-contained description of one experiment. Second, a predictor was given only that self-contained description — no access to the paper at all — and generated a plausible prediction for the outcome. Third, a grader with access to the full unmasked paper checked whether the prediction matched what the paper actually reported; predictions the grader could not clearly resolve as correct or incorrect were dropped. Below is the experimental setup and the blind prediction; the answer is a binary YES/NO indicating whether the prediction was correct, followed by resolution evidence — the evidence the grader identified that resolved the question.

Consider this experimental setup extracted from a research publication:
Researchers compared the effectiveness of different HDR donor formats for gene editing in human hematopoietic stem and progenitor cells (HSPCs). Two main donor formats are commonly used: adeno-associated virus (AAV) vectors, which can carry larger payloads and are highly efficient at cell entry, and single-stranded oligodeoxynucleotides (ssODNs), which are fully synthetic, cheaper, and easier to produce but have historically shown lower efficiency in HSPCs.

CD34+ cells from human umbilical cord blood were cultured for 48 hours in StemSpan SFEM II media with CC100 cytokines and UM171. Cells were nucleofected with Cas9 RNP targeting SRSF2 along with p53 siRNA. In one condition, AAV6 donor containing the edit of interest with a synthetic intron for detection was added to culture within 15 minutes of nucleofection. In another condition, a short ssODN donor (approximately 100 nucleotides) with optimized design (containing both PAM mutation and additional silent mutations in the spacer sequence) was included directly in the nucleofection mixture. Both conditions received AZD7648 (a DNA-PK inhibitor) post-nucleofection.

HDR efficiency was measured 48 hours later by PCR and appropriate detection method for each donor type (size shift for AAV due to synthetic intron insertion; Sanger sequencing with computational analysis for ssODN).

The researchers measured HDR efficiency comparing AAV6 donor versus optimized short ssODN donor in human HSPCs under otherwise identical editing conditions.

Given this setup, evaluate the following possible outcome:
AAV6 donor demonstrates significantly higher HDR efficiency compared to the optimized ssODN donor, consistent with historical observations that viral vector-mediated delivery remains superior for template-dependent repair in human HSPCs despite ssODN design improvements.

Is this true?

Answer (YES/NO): NO